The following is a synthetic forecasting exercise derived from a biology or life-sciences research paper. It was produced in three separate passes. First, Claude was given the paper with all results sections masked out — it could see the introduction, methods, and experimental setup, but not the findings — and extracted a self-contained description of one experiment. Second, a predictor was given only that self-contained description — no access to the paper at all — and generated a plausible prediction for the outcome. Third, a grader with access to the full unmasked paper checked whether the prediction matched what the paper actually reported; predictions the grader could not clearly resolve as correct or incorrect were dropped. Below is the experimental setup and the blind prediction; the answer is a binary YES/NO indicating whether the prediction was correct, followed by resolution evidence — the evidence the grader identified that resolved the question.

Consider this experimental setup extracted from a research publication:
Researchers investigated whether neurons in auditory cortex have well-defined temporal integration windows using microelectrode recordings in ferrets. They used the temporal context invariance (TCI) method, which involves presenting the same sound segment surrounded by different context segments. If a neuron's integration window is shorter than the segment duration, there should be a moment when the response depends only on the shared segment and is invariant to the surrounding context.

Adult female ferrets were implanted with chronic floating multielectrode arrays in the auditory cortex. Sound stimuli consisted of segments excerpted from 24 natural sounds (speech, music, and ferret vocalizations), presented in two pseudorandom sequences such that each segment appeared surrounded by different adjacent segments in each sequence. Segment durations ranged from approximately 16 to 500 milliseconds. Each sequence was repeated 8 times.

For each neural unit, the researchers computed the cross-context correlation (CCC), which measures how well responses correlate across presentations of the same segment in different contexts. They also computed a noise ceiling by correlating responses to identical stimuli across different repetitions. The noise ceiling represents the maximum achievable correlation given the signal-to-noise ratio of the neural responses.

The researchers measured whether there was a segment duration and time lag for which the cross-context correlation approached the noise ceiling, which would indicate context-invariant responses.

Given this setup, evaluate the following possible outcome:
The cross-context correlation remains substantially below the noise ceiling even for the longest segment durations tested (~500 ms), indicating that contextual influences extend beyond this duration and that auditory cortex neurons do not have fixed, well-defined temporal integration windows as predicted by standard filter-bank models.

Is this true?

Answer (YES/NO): NO